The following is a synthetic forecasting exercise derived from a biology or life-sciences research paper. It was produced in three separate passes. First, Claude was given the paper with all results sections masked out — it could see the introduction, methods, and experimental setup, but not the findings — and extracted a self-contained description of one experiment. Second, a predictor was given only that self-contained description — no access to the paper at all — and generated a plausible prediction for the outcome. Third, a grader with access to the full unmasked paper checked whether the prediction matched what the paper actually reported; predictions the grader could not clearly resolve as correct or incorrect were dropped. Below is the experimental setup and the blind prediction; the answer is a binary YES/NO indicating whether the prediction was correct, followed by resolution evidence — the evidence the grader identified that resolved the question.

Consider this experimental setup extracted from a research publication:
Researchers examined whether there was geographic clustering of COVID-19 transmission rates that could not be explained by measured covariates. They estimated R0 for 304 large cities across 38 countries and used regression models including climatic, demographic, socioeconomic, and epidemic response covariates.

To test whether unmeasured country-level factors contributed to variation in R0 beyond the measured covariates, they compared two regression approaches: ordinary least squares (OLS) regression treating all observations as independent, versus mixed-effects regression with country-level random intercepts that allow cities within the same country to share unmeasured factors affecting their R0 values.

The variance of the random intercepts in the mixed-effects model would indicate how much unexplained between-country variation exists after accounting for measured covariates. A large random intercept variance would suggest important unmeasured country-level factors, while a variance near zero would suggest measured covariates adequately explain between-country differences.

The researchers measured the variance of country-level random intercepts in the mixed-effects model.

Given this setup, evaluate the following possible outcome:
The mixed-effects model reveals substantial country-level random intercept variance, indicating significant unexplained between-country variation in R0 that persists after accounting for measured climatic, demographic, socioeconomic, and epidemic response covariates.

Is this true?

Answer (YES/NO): NO